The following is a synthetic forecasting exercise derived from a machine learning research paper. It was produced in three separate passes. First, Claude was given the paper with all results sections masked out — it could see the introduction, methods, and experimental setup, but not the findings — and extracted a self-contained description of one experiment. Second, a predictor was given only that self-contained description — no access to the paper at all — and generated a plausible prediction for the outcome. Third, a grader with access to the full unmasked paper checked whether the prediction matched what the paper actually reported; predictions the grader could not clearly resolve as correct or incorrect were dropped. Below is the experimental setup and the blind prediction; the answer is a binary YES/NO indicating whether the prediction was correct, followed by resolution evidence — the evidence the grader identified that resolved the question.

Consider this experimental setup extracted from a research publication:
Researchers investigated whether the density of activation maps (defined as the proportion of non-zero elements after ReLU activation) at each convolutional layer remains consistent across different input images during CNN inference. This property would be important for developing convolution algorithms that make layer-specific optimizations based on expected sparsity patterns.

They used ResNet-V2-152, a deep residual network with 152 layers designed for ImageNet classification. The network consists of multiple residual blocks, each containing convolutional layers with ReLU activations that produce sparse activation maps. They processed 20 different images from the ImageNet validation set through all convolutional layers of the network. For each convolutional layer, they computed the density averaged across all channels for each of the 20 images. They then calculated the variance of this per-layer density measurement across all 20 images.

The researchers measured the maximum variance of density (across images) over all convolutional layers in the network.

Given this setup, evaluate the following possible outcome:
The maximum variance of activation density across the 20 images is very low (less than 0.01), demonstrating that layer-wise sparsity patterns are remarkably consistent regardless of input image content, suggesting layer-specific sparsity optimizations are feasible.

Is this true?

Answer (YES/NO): YES